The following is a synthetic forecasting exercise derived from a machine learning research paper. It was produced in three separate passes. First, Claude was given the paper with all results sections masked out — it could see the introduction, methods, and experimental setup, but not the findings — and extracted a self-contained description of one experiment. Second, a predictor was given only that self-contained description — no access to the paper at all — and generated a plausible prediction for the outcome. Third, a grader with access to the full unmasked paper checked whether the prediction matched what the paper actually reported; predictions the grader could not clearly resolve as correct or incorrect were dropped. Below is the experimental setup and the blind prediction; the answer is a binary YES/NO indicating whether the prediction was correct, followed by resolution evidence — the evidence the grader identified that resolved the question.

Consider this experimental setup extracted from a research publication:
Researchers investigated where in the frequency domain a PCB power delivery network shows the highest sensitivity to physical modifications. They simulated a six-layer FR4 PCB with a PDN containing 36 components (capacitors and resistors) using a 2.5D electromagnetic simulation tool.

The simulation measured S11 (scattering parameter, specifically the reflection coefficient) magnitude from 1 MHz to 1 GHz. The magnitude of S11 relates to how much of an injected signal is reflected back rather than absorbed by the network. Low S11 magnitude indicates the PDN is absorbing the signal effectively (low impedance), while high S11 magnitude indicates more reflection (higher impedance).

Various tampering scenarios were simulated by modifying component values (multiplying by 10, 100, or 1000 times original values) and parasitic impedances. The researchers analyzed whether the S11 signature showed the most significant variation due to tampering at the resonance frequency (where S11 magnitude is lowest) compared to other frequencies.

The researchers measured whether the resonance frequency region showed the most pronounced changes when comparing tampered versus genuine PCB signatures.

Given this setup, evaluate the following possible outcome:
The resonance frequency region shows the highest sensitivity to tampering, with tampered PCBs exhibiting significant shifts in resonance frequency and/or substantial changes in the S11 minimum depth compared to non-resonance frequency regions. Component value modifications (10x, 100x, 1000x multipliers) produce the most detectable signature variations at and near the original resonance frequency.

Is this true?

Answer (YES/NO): NO